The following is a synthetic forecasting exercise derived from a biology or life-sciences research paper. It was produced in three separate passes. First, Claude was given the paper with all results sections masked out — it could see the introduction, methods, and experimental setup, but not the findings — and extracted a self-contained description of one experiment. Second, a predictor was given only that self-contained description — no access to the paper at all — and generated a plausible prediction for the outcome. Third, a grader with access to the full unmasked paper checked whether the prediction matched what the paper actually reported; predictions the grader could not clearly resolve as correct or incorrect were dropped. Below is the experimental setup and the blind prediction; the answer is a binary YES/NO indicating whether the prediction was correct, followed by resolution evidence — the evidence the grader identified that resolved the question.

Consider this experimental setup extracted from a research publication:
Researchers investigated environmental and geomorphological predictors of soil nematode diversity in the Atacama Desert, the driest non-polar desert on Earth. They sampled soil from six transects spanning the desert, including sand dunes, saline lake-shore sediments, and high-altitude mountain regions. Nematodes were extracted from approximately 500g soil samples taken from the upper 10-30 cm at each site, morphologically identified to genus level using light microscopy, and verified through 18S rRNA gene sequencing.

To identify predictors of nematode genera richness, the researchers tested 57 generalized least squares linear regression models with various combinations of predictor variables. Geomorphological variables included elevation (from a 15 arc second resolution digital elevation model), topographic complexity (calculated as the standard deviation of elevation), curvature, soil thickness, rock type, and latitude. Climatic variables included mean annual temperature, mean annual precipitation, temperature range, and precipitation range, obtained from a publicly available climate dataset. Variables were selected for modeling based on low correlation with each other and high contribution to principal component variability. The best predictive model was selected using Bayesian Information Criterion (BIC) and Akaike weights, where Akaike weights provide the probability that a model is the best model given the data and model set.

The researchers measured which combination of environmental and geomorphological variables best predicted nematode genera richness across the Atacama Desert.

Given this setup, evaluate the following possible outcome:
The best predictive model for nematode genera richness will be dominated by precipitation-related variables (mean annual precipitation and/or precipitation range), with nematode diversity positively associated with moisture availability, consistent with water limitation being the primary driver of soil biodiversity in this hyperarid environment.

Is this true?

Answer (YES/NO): NO